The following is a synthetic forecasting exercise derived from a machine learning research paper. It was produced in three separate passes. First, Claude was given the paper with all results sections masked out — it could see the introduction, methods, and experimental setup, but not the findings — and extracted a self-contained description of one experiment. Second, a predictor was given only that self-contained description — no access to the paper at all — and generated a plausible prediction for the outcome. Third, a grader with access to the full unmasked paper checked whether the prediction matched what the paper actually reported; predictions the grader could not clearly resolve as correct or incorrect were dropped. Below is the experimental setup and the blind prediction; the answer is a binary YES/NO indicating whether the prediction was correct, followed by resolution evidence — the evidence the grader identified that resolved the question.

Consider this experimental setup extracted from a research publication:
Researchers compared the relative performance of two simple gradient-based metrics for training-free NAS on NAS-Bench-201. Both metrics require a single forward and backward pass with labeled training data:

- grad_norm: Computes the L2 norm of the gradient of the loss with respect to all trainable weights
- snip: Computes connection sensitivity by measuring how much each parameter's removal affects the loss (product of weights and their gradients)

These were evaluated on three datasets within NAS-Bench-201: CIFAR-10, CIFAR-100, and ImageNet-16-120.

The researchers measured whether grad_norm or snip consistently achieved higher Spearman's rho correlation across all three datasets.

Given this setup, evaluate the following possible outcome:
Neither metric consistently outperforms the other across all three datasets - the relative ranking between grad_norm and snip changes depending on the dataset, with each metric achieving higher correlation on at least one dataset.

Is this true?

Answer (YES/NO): NO